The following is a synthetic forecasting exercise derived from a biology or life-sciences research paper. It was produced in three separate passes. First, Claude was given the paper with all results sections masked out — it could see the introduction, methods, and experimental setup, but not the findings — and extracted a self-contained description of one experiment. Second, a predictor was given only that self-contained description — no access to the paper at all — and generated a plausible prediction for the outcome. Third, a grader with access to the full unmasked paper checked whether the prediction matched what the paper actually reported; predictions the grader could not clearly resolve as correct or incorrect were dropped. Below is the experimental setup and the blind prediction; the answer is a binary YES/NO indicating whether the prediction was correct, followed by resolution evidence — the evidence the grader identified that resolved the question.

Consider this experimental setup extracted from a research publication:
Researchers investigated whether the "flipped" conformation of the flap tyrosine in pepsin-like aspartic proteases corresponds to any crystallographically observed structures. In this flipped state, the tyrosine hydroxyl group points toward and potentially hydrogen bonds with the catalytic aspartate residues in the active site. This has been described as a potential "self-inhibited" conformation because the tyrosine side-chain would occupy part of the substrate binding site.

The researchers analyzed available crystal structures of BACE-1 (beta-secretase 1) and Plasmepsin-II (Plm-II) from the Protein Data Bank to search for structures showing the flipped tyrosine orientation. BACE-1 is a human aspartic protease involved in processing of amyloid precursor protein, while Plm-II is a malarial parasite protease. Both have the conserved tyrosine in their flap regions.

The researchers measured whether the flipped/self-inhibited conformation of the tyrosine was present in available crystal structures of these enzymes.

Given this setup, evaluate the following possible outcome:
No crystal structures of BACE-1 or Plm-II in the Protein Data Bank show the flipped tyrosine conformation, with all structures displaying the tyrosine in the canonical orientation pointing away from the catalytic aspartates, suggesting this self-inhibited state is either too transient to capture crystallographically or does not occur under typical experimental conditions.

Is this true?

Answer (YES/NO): NO